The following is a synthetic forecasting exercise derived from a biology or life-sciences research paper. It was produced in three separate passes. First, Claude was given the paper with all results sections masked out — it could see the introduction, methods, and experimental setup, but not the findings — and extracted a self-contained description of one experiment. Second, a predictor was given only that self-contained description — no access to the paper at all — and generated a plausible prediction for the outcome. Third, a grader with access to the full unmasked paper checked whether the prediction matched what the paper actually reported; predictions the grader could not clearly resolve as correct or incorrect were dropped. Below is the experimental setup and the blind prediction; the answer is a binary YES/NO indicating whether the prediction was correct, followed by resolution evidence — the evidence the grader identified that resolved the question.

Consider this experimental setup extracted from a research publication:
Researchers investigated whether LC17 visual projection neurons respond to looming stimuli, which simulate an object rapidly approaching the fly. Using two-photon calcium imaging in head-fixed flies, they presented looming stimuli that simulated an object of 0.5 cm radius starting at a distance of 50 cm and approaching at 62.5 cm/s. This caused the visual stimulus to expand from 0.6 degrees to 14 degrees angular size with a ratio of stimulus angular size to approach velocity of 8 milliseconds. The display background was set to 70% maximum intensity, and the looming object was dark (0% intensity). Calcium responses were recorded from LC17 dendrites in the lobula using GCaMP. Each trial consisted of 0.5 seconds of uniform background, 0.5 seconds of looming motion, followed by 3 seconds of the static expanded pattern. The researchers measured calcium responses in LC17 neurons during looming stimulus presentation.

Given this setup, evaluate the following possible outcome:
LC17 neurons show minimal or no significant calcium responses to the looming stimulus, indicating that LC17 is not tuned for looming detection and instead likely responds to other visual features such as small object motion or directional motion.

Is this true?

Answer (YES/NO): NO